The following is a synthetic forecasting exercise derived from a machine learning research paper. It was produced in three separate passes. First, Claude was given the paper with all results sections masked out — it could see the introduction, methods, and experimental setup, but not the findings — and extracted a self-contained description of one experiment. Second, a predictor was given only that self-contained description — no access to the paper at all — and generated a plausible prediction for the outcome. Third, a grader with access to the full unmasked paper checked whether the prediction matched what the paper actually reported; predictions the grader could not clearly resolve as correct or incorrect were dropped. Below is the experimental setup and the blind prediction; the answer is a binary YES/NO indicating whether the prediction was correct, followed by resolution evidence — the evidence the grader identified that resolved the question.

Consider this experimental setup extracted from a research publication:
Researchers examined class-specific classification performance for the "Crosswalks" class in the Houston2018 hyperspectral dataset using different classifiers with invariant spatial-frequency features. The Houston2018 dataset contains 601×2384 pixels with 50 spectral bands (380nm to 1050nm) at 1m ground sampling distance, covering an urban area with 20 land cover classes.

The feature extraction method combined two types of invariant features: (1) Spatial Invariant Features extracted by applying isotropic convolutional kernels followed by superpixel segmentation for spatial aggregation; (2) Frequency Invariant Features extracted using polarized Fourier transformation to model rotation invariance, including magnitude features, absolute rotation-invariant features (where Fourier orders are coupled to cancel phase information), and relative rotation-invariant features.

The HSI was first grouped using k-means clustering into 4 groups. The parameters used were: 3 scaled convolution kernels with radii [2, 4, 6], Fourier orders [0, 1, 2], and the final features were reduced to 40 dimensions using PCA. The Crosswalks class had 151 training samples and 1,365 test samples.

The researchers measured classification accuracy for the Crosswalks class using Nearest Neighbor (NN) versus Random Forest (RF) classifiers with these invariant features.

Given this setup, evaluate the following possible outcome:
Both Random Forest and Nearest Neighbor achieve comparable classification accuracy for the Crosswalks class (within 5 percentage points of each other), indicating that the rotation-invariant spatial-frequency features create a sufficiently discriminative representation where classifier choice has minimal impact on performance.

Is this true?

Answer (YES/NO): NO